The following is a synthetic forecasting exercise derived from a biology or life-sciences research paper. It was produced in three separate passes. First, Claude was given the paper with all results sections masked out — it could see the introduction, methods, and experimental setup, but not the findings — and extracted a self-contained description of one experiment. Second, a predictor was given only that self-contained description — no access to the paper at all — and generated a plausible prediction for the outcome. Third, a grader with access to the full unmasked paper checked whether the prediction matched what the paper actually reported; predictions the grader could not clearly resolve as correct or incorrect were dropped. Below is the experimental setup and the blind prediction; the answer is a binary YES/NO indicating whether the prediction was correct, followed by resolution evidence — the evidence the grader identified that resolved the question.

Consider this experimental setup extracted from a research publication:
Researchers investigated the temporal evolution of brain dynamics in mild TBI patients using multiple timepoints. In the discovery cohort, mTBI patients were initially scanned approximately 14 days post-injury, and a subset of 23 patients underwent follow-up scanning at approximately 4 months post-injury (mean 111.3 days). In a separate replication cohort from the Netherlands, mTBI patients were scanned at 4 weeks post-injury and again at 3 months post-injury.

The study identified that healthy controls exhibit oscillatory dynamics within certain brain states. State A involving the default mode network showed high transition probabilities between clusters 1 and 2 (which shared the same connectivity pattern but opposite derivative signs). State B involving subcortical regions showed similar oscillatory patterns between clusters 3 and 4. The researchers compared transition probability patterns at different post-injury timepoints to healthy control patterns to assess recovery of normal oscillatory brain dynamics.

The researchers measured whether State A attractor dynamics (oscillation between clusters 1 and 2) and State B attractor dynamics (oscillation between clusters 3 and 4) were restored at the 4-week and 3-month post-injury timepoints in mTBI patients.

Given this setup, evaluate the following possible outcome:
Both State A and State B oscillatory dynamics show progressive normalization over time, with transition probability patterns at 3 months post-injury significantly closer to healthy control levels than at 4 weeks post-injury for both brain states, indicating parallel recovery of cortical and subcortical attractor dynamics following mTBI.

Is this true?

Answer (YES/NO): NO